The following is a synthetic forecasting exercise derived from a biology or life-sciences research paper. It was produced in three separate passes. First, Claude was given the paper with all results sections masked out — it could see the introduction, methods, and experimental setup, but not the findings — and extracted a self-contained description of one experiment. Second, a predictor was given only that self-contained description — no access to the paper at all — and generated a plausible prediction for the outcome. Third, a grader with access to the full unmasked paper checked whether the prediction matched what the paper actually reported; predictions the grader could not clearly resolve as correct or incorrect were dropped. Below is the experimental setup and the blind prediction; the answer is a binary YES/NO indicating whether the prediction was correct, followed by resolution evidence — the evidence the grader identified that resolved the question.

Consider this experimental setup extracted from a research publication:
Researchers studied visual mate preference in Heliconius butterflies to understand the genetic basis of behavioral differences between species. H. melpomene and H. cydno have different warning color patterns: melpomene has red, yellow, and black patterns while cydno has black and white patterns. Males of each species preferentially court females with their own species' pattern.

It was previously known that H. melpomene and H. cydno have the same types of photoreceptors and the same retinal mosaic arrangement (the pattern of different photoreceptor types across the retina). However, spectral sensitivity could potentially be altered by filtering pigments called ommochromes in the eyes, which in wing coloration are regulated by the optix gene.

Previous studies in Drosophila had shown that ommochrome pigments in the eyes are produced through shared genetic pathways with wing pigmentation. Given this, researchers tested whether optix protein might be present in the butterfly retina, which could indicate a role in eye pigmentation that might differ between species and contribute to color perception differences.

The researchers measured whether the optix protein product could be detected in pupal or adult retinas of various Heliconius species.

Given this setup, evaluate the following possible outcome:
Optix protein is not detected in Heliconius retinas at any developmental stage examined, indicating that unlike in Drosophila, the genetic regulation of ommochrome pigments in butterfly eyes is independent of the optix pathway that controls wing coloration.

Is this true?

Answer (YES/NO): YES